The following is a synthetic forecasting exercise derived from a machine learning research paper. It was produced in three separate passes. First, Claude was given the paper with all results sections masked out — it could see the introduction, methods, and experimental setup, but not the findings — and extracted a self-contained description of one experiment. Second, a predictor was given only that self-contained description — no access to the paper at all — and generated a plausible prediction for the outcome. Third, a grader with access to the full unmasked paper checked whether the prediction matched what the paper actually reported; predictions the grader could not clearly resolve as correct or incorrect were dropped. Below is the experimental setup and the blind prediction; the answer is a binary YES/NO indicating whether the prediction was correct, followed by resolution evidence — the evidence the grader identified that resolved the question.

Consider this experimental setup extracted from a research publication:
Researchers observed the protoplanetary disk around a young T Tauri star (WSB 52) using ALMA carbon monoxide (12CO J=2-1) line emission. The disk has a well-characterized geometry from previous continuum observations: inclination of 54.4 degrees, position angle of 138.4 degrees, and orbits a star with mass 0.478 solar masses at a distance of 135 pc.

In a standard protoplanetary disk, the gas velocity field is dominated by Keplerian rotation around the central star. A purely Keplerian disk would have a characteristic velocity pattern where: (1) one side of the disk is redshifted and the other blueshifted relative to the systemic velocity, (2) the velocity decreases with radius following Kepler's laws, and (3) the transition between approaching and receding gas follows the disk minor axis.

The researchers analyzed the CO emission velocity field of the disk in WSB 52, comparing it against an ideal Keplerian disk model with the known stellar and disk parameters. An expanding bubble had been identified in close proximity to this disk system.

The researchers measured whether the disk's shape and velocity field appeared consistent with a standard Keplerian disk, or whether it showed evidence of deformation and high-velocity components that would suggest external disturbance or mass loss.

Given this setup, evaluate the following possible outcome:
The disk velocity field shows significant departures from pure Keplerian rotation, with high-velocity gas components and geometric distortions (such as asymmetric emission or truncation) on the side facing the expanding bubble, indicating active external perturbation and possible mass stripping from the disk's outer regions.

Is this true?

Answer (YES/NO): YES